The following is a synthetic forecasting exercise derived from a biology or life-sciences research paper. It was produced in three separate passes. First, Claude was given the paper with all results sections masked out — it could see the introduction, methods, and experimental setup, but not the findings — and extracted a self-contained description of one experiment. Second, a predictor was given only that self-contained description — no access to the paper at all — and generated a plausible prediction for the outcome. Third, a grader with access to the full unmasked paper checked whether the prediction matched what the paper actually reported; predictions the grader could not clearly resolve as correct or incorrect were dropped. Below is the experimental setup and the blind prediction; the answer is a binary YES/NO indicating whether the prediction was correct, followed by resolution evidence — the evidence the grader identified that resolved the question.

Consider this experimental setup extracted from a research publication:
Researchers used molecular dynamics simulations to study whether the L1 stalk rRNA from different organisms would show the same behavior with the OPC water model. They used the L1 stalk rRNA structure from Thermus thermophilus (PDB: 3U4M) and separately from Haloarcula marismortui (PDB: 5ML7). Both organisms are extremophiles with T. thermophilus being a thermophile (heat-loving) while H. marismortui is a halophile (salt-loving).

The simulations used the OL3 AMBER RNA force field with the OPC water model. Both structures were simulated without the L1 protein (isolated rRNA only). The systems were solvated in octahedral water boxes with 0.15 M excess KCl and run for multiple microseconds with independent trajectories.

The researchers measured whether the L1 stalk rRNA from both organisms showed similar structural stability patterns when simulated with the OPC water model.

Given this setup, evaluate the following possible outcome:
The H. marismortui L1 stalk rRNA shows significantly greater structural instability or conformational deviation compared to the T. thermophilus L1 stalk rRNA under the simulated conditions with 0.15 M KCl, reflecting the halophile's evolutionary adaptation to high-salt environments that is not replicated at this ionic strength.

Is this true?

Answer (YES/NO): NO